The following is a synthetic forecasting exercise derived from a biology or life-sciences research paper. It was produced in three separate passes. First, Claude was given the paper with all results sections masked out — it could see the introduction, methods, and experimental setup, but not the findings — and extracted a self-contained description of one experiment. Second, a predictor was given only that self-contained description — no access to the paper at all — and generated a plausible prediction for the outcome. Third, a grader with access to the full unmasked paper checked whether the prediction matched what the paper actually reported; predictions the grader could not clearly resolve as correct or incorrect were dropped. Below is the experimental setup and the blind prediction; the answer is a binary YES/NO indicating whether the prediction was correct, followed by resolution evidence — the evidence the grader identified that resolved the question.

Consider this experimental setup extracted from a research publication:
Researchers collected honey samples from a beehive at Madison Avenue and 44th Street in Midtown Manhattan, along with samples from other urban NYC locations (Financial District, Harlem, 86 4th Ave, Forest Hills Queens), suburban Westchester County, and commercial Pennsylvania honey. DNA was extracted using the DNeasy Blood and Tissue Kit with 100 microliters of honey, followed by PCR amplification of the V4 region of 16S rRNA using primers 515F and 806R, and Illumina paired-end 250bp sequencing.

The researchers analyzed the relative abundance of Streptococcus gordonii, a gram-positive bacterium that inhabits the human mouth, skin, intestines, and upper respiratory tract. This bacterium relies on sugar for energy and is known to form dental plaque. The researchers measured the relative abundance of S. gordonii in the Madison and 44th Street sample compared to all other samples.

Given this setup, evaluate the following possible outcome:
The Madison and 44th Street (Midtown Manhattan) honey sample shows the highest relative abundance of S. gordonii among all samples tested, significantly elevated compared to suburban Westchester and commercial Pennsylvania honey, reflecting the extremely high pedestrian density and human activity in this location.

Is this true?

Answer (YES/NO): YES